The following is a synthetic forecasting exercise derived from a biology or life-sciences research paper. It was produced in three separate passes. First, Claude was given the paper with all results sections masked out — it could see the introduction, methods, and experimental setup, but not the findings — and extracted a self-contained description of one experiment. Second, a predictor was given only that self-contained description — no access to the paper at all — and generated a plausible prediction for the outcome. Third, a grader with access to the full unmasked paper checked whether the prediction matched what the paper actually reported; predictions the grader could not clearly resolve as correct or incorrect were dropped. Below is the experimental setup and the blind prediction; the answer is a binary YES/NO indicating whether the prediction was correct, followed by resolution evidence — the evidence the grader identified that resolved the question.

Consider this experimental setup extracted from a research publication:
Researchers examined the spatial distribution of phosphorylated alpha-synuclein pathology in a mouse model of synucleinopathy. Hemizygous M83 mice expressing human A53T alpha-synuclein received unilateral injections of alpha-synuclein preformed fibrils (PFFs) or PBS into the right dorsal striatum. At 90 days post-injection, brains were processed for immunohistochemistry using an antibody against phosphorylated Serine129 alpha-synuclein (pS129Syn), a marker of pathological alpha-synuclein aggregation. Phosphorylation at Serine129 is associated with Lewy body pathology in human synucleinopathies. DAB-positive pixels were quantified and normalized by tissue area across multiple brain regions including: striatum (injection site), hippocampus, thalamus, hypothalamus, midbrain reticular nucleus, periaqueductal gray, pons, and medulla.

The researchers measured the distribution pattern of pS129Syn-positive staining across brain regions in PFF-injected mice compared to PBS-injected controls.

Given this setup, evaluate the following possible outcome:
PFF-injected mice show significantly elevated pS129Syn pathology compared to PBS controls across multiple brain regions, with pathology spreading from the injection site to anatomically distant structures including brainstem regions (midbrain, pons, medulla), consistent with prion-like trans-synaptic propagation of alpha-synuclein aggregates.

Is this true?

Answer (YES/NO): YES